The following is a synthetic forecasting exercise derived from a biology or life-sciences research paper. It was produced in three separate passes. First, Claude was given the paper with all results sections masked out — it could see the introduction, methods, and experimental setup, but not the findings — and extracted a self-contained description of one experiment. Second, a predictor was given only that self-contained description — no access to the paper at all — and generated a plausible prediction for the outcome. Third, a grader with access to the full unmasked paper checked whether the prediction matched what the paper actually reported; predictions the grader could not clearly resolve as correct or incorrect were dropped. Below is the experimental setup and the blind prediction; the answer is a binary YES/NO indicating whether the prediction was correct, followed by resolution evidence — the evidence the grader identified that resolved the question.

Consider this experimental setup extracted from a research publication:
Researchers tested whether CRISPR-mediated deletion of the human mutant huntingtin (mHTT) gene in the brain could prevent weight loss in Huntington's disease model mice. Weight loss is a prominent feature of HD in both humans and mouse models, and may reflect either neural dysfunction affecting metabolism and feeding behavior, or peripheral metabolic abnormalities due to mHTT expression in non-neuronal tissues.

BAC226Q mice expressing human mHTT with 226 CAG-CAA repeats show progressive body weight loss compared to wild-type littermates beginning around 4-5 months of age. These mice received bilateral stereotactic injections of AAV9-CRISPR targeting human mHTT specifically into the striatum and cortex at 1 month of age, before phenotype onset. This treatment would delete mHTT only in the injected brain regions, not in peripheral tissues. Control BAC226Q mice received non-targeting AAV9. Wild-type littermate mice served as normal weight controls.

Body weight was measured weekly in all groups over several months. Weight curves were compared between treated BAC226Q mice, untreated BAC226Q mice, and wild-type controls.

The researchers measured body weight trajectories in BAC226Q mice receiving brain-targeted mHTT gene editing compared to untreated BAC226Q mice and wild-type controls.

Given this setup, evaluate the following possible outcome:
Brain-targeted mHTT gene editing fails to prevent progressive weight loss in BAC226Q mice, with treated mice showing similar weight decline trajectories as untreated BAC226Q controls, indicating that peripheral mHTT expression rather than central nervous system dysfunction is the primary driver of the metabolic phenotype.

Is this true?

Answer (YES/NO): NO